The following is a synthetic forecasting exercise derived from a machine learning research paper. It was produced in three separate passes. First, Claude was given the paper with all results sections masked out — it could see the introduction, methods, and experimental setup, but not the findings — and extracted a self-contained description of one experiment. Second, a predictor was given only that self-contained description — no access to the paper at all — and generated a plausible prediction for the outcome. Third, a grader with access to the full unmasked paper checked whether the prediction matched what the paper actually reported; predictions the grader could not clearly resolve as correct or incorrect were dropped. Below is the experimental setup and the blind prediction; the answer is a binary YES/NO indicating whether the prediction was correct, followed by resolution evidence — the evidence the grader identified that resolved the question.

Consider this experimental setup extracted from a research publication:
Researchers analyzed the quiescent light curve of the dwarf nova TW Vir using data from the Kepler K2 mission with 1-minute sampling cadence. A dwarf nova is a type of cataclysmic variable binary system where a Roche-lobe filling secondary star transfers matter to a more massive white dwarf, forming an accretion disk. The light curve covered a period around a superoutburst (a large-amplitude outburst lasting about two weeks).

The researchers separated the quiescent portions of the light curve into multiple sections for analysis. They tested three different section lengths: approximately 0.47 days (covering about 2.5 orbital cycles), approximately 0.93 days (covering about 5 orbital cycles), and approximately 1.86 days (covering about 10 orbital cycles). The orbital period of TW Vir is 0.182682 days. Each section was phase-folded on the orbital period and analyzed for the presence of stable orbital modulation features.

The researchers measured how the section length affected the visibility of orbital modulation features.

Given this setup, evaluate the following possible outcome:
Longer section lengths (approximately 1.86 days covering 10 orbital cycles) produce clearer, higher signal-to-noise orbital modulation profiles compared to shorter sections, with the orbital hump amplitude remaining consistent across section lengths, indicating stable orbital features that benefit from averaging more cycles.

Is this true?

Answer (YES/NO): NO